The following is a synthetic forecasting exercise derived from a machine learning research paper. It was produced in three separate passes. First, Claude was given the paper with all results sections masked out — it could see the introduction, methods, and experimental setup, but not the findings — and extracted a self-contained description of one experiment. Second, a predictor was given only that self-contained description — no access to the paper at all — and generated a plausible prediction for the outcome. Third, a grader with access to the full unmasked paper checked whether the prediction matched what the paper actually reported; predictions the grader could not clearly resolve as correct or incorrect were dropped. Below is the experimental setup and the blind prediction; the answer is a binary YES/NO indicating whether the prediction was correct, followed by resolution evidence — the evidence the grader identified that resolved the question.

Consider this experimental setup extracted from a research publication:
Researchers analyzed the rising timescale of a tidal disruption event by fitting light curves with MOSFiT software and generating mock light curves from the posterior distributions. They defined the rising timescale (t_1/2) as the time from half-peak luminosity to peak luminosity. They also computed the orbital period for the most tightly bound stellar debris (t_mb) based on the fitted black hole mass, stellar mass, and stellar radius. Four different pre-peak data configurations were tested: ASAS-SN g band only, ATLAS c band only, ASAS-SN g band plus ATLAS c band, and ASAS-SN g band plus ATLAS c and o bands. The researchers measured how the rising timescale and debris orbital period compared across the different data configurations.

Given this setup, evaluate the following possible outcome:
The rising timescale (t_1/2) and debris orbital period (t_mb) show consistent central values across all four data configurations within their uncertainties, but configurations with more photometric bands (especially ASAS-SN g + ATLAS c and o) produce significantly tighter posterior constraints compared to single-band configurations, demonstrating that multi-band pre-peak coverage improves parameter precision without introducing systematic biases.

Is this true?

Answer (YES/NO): NO